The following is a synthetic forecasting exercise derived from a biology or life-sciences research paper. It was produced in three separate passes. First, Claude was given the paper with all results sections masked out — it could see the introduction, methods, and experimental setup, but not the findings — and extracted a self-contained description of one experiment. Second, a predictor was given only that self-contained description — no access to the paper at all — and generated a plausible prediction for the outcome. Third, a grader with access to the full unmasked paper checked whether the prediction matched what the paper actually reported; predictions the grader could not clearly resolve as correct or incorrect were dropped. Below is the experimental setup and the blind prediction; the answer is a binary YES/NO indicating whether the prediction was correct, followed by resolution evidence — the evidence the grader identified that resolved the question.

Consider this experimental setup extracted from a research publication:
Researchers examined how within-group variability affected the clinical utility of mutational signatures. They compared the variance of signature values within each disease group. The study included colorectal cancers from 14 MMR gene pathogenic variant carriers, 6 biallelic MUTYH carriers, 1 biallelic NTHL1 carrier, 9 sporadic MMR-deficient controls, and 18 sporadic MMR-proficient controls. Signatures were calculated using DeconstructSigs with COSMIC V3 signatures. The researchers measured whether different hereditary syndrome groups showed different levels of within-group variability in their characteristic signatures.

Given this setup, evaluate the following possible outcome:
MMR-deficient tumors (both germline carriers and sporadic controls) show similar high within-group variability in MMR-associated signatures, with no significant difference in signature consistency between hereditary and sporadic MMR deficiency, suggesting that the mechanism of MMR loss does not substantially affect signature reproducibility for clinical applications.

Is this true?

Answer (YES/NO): NO